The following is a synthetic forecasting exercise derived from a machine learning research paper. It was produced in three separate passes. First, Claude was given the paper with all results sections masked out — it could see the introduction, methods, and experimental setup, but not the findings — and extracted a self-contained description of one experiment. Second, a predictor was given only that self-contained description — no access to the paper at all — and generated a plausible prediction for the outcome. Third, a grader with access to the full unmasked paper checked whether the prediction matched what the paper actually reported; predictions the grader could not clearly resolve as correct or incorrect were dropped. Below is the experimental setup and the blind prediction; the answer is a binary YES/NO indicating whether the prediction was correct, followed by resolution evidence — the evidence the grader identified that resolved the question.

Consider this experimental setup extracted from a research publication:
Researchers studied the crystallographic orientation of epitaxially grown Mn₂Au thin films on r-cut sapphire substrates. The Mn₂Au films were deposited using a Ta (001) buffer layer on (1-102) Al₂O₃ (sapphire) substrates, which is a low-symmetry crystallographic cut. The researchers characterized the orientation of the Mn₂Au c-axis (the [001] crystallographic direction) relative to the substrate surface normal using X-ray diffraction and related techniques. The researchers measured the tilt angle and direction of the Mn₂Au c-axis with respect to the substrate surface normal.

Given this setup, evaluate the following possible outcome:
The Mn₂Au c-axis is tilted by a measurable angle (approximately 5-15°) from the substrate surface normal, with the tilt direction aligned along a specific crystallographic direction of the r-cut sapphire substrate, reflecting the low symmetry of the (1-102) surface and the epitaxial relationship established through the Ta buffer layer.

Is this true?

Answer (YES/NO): NO